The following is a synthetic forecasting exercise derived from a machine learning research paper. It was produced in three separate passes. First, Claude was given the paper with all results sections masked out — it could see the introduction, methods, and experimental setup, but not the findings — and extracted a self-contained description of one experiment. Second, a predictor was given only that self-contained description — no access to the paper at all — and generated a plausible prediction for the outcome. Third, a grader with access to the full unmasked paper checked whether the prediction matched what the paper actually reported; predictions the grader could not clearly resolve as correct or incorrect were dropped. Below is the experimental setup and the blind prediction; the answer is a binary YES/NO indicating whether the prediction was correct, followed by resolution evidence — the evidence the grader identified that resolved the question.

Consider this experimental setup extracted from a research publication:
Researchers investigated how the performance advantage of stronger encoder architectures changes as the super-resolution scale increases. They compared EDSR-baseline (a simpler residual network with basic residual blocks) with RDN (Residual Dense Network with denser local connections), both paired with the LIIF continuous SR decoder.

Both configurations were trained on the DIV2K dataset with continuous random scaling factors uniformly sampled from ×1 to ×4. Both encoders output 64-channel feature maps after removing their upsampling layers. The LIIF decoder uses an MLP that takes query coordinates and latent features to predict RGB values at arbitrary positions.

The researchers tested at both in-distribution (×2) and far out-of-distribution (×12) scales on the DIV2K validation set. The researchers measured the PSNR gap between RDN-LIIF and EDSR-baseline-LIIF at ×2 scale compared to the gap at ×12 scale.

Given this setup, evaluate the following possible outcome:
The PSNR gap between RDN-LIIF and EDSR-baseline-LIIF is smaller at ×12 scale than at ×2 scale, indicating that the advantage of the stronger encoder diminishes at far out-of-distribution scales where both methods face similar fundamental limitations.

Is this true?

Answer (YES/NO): YES